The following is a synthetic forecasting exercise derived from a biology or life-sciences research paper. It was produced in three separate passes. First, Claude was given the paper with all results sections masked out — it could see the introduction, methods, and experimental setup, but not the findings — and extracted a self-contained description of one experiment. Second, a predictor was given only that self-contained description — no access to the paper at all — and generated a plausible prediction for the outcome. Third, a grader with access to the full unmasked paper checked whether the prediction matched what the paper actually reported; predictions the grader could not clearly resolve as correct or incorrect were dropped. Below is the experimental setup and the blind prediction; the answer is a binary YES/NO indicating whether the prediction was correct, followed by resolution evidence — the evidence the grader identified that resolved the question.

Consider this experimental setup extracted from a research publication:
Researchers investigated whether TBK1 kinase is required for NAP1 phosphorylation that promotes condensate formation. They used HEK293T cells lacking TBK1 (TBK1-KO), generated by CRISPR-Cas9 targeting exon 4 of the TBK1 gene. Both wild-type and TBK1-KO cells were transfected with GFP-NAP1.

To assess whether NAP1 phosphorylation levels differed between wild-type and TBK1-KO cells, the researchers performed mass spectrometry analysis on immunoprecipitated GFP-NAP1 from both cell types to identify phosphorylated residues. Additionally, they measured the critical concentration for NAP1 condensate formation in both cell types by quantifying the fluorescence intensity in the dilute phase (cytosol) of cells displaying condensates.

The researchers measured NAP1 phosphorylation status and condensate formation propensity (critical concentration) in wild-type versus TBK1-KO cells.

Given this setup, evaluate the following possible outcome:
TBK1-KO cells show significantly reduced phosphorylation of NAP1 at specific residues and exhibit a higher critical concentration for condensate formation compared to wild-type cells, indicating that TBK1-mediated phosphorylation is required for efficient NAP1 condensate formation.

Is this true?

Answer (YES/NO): YES